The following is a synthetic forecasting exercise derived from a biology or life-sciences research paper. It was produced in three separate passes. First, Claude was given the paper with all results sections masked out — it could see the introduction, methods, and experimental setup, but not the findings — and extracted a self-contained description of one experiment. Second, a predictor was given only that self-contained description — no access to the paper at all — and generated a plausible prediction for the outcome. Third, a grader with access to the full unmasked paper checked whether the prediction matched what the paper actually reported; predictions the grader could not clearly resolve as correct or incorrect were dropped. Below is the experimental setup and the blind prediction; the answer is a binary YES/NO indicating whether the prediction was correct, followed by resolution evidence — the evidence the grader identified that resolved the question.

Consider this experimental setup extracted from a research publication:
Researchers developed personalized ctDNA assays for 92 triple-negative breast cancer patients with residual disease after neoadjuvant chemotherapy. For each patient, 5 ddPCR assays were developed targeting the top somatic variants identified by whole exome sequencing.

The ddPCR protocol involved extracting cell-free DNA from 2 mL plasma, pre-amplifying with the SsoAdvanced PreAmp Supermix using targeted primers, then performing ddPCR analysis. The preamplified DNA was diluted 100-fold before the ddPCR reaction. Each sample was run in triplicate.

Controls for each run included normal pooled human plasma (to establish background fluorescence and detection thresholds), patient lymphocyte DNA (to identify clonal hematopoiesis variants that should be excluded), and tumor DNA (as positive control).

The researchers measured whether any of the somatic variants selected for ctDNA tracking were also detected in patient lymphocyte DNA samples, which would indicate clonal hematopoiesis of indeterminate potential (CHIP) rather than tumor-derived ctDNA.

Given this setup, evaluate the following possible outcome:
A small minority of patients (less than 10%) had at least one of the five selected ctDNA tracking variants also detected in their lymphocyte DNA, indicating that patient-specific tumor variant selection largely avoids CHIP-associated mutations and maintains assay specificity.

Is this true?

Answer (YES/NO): YES